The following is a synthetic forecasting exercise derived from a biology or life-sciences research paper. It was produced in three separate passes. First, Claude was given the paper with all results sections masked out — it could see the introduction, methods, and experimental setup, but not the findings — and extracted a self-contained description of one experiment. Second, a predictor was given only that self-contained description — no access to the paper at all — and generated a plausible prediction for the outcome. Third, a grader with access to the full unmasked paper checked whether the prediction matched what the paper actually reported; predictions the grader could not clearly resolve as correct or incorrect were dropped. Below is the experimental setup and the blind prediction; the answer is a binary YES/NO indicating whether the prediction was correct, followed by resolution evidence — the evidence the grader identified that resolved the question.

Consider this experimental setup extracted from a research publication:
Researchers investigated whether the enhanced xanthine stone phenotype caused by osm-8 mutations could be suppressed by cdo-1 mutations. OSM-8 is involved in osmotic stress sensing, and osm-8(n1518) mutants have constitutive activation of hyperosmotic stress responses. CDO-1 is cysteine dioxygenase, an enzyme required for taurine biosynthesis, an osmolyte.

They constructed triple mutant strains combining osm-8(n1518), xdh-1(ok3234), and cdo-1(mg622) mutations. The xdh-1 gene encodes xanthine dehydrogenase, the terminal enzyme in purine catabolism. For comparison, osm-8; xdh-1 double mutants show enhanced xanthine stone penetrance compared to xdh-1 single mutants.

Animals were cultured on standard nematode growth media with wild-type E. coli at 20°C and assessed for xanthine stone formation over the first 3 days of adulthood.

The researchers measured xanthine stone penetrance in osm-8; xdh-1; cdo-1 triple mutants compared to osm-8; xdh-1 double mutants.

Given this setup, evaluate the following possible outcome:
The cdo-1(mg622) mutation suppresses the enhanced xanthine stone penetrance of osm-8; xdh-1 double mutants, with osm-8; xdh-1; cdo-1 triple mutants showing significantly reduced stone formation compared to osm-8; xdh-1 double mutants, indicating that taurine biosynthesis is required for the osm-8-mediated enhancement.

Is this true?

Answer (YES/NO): YES